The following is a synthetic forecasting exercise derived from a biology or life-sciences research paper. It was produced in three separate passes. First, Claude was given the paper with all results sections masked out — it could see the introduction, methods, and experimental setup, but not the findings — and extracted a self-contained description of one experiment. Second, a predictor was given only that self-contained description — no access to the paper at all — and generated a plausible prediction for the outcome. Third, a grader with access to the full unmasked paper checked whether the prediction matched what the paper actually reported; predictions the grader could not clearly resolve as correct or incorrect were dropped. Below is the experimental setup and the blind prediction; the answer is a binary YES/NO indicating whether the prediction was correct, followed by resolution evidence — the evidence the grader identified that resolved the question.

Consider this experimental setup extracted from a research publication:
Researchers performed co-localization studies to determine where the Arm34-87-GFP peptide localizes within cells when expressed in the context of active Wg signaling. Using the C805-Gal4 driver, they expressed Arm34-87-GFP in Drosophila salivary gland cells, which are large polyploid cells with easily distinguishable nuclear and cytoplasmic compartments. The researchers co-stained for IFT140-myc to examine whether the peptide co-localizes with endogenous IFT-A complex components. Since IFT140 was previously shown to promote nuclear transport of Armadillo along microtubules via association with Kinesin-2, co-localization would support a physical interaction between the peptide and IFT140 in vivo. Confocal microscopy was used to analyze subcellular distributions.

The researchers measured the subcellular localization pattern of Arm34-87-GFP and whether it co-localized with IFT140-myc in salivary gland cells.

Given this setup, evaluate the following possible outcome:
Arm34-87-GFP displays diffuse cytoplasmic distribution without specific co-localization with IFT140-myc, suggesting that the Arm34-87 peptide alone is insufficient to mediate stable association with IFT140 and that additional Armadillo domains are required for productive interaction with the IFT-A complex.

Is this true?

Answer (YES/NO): NO